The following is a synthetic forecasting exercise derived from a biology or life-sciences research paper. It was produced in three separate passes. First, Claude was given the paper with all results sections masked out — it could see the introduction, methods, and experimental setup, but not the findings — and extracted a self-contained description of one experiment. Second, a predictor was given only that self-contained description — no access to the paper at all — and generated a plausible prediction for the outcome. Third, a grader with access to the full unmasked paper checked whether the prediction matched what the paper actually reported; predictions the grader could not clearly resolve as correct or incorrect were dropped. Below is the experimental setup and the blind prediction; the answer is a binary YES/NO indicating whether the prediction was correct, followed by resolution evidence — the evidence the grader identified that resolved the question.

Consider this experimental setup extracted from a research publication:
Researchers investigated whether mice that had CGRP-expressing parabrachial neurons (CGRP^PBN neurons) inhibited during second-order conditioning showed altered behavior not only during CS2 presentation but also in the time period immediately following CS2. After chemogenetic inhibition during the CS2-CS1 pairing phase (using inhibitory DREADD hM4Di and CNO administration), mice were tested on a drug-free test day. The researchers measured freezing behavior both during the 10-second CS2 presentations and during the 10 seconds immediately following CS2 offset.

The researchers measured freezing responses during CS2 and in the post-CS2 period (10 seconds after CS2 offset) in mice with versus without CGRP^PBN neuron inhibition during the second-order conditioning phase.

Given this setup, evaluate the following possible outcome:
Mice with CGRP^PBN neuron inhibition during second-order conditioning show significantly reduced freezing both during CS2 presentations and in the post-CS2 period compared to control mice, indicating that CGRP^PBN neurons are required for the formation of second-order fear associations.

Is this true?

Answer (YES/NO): YES